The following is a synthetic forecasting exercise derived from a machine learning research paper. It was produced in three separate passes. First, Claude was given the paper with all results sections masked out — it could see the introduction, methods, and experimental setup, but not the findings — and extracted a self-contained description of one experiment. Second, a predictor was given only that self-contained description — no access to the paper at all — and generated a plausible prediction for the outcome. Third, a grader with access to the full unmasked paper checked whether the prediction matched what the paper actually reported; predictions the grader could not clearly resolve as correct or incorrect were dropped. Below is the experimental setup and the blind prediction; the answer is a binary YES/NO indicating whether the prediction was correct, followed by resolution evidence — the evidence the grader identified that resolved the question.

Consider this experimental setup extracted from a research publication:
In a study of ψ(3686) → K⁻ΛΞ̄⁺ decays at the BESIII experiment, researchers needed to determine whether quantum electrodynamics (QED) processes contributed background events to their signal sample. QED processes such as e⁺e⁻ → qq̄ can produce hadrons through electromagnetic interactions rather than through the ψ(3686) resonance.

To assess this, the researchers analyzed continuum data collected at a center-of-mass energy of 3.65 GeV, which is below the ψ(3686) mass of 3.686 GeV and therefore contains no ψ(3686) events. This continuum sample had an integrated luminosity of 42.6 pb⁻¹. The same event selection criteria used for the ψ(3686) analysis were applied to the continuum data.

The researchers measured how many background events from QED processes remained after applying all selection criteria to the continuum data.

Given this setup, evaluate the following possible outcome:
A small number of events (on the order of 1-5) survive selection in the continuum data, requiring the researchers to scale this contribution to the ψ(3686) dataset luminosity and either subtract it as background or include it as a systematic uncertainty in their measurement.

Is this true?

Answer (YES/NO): NO